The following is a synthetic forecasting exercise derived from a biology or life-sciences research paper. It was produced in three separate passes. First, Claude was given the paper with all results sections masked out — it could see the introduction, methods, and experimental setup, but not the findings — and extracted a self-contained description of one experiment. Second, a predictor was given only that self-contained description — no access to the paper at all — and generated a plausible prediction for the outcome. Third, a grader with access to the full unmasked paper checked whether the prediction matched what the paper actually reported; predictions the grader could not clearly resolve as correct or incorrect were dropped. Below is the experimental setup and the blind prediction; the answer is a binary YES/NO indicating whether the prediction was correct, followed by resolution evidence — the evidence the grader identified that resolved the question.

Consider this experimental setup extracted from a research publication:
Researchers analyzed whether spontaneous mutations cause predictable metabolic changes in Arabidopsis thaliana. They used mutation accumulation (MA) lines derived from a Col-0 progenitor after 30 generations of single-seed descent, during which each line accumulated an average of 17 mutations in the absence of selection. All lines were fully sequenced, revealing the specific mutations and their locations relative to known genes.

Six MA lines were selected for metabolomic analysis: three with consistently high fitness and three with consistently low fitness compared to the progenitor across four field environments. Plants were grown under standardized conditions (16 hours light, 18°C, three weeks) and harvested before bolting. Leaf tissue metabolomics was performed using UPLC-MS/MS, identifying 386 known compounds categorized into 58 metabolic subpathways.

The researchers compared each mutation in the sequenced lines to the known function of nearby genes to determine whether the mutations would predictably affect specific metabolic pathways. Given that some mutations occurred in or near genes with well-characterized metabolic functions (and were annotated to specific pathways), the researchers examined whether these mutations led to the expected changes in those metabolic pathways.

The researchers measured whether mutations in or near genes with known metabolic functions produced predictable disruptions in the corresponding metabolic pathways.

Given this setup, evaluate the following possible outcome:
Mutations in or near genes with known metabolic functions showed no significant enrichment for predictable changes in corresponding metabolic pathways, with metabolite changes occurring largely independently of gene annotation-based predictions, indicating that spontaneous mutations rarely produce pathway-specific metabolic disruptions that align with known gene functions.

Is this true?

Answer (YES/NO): YES